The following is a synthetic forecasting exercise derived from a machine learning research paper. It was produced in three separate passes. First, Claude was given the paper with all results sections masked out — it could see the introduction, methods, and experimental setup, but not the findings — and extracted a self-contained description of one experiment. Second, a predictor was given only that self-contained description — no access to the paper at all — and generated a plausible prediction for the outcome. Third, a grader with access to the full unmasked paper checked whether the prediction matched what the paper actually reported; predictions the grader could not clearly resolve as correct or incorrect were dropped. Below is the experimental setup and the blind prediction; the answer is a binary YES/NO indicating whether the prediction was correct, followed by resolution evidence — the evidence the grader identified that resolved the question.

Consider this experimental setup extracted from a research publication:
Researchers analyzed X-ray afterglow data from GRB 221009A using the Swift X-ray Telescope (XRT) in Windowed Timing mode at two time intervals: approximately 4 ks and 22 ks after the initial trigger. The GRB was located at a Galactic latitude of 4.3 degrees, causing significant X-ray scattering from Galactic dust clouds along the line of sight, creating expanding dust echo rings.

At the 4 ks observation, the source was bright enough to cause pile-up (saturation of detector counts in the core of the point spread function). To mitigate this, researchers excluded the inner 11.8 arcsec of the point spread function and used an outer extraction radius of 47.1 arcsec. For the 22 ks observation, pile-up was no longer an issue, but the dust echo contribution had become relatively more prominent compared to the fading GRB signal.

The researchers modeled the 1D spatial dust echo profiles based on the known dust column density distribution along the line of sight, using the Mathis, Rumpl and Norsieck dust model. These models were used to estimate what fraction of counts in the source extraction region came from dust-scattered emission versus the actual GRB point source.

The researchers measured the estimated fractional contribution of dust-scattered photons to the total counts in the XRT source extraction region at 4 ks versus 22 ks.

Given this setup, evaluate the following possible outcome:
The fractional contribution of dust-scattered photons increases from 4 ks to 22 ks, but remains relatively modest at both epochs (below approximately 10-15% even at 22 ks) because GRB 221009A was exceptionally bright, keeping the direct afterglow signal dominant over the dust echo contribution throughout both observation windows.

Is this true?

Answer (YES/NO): NO